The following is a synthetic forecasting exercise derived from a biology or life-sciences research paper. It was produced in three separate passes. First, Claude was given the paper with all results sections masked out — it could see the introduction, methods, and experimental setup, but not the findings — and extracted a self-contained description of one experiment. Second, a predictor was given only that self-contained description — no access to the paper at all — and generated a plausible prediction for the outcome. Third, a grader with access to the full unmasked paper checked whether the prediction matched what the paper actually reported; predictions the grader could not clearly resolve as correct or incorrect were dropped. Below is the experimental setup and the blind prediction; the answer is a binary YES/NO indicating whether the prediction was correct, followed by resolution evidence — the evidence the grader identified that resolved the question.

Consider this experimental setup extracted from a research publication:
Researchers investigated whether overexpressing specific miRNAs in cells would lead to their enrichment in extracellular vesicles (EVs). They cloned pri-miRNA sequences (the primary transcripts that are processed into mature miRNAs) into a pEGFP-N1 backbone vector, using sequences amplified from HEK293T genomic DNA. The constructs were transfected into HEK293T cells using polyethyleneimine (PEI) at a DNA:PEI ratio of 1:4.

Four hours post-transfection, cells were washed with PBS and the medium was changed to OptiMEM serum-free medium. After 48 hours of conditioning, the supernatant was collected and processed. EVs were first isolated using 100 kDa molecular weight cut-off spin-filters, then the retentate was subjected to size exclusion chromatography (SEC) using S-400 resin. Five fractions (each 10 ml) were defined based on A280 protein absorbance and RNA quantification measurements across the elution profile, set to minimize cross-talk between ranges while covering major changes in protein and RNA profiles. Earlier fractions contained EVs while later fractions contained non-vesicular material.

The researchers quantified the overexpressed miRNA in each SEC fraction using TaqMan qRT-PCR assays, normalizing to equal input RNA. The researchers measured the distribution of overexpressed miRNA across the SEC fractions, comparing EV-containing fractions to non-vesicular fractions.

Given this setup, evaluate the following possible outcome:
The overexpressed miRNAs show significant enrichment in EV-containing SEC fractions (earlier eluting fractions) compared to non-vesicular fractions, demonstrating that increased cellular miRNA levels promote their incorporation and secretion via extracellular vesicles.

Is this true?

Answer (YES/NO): NO